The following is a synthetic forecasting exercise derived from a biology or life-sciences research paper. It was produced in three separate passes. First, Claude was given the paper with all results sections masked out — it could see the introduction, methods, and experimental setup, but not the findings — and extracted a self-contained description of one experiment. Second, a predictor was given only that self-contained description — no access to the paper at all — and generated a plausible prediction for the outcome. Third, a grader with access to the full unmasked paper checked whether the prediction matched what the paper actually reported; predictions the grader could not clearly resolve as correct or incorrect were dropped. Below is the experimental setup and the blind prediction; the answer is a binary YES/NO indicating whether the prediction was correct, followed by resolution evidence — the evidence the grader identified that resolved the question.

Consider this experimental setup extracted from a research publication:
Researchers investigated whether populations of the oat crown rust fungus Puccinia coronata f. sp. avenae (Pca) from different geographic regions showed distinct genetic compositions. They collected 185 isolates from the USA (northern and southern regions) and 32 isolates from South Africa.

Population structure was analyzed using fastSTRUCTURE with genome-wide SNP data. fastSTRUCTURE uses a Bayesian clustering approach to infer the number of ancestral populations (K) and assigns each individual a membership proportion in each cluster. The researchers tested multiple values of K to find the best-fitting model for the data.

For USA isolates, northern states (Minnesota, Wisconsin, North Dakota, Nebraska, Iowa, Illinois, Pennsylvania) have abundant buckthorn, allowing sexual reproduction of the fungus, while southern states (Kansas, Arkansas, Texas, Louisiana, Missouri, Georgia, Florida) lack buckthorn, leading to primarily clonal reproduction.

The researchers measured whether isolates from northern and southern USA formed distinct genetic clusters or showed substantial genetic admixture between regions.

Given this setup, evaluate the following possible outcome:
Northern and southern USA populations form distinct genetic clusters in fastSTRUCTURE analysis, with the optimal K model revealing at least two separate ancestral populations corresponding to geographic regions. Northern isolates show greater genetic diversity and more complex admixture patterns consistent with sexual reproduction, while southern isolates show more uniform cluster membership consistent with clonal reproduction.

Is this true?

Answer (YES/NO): NO